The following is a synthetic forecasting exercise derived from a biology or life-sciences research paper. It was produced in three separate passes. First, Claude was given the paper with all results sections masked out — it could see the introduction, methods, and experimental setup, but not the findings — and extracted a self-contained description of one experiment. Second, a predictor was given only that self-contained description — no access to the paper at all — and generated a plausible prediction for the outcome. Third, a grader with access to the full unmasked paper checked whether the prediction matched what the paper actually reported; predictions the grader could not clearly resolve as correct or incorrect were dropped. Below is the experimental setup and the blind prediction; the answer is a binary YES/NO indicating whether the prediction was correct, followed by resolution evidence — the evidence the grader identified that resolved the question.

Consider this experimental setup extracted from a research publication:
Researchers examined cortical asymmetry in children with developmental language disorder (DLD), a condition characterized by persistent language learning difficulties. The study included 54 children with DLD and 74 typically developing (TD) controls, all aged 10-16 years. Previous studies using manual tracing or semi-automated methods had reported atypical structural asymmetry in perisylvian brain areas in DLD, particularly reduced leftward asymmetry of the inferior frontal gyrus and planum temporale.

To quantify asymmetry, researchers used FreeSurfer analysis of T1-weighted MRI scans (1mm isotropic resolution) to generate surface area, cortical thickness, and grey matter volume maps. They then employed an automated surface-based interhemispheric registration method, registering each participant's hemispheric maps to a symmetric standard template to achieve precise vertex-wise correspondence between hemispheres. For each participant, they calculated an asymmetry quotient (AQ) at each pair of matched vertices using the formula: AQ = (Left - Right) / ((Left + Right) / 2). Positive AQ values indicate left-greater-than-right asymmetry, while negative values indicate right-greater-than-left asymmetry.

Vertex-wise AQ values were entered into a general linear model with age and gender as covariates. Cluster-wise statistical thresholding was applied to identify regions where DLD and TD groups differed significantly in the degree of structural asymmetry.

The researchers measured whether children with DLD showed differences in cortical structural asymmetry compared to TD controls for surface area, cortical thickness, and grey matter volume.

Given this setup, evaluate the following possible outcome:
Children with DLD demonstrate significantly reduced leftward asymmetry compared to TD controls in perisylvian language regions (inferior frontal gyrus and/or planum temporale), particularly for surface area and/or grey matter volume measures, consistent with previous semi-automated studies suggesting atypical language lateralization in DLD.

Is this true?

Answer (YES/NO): NO